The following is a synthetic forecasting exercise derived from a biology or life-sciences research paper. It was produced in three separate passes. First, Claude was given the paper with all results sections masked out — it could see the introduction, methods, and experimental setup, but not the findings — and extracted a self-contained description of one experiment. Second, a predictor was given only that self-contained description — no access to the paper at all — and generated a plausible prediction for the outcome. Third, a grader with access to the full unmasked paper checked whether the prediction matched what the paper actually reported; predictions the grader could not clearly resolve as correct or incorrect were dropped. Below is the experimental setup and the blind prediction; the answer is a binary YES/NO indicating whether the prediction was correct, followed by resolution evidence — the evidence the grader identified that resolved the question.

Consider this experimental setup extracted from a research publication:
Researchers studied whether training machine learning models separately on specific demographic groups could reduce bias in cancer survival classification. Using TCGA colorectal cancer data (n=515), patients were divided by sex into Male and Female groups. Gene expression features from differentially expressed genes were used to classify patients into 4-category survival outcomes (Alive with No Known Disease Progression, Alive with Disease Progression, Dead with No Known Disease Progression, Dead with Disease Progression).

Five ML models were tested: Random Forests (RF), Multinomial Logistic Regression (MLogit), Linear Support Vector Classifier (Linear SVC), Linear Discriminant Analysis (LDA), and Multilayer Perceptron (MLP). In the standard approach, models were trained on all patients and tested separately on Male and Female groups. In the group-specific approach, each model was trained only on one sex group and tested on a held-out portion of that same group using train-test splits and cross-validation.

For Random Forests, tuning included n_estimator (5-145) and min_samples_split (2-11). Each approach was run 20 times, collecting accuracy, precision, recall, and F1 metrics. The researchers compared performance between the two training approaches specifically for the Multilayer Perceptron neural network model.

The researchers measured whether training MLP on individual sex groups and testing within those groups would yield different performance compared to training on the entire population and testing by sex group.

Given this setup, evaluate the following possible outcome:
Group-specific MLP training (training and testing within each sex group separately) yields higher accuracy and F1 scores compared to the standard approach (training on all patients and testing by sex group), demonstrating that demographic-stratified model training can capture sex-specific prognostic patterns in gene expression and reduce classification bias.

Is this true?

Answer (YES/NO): YES